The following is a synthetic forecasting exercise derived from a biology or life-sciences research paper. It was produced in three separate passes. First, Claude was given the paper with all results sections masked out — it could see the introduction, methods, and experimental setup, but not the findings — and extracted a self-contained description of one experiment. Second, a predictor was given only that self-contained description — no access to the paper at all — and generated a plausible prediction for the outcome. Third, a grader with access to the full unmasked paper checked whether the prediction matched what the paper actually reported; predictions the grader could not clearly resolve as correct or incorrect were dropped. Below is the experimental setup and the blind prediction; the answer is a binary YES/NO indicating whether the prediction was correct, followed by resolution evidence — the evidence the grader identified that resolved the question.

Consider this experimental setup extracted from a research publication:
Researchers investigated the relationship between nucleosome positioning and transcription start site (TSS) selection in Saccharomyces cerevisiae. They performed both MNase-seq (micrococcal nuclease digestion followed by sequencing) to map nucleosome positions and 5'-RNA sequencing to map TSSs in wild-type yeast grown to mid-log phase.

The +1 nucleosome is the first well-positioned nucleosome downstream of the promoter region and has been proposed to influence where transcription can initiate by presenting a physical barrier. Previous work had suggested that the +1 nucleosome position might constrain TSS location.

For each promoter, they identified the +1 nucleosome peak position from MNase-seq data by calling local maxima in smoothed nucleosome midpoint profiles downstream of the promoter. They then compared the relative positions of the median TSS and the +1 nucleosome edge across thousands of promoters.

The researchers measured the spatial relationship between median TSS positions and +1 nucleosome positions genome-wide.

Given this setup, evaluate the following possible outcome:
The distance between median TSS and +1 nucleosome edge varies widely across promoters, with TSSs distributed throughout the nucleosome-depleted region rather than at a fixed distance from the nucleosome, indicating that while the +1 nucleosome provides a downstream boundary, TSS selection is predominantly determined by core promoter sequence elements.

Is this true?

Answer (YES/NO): NO